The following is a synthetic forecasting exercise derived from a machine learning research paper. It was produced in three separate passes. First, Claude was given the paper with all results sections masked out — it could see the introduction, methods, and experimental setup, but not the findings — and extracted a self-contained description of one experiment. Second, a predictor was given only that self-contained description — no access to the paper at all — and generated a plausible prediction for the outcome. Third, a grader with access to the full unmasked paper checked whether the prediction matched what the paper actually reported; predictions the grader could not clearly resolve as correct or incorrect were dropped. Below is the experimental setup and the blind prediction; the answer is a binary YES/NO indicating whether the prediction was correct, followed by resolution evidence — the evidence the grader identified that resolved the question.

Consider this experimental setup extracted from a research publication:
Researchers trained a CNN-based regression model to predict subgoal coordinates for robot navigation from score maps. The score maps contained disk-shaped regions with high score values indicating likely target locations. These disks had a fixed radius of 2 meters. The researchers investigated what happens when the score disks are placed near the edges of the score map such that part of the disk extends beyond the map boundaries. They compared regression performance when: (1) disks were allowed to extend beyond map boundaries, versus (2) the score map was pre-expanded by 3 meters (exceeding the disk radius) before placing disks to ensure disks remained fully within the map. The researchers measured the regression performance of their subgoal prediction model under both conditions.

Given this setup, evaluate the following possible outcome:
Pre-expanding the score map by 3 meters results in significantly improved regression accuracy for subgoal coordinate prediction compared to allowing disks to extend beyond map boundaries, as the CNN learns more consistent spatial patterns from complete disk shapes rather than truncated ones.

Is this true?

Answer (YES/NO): YES